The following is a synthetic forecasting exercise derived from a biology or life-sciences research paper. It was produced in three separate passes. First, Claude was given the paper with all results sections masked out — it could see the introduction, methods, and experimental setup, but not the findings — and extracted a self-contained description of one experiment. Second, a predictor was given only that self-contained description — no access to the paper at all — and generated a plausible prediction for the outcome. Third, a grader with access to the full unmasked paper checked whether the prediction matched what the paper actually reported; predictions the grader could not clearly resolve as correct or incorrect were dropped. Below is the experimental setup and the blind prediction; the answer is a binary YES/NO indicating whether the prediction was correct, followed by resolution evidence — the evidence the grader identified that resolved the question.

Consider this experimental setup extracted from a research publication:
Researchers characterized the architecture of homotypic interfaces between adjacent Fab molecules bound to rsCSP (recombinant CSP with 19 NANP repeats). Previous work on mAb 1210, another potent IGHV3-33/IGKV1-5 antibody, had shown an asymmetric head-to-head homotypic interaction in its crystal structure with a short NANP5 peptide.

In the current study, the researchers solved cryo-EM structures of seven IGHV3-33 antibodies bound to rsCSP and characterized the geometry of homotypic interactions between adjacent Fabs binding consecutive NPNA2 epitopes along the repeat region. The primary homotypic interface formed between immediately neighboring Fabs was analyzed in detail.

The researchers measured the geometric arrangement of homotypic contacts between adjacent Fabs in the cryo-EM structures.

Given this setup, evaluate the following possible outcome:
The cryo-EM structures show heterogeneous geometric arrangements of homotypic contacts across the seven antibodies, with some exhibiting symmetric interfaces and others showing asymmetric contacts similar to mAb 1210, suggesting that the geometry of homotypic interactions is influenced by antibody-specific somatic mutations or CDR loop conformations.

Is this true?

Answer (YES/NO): NO